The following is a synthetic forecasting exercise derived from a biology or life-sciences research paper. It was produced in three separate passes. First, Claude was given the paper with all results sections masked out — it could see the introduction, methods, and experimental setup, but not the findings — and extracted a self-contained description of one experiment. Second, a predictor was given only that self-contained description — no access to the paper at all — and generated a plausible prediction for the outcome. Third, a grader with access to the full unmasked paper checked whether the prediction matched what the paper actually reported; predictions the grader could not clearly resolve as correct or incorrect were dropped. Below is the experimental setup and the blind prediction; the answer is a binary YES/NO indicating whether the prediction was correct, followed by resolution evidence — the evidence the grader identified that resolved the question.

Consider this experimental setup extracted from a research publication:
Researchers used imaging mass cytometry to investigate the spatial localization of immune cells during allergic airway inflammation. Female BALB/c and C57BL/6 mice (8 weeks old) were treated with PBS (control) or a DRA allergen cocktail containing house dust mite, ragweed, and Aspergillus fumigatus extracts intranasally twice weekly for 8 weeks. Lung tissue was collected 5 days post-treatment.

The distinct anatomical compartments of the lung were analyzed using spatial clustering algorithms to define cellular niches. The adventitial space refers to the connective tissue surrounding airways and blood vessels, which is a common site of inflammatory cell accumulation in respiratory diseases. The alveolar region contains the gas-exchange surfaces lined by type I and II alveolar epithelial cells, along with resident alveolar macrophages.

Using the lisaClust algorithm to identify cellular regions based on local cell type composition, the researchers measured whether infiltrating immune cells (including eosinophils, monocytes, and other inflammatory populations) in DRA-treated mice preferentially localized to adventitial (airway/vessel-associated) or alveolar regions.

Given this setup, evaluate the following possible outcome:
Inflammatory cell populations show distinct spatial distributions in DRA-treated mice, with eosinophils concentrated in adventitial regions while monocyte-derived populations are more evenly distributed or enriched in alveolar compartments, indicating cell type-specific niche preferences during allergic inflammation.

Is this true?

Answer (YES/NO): NO